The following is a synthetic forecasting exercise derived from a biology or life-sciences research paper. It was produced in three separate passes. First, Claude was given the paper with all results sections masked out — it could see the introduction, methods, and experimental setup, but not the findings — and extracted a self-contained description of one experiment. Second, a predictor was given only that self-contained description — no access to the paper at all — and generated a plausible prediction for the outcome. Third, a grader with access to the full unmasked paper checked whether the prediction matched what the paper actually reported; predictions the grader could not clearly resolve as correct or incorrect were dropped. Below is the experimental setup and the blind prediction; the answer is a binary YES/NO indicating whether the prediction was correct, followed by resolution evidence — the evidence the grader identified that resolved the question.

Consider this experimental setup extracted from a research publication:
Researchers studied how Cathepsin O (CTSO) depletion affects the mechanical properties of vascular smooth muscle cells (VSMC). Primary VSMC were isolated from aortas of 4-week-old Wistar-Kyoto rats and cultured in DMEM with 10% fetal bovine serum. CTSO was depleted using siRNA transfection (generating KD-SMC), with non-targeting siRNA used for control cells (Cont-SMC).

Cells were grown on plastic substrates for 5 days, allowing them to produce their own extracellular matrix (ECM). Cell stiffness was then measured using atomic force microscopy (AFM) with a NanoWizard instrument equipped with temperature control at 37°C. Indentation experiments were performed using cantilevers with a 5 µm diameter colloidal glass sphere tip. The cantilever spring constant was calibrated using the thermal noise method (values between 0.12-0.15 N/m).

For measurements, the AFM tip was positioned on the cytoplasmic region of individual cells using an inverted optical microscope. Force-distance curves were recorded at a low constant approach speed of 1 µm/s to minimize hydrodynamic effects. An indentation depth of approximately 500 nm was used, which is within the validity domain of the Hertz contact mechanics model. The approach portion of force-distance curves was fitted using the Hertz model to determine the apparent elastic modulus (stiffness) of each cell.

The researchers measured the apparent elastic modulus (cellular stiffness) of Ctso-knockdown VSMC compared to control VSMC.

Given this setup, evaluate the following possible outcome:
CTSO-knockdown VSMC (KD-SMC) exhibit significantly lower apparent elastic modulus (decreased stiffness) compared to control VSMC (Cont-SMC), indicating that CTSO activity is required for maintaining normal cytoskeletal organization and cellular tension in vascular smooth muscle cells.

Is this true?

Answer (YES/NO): NO